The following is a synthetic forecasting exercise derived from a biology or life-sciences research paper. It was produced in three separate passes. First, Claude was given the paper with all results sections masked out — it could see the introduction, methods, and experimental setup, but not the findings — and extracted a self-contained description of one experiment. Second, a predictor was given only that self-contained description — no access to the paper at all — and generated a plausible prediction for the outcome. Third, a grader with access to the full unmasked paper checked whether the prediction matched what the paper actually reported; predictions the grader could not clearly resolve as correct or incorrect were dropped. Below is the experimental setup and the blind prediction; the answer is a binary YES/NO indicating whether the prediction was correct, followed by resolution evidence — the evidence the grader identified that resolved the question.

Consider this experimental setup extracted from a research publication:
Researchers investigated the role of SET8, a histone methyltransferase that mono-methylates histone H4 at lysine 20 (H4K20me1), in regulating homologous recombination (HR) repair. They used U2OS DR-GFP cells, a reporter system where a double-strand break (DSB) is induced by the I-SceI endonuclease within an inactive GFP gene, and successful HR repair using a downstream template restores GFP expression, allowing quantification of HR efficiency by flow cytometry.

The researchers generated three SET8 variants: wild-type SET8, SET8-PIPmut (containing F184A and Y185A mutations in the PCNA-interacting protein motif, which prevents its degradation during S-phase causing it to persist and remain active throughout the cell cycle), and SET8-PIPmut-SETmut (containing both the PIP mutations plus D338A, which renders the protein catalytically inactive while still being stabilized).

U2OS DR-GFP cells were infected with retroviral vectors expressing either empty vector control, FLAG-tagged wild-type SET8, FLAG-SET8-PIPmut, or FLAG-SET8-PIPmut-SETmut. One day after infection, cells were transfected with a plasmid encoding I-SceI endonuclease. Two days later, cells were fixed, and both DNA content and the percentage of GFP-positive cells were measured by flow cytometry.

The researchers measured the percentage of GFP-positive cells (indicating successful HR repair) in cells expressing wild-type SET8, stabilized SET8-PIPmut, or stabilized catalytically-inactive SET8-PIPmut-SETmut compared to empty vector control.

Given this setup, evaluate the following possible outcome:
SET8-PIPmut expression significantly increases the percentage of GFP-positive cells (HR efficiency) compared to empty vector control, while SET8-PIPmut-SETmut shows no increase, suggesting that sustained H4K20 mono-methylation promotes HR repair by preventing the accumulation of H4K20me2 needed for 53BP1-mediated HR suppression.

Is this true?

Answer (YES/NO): NO